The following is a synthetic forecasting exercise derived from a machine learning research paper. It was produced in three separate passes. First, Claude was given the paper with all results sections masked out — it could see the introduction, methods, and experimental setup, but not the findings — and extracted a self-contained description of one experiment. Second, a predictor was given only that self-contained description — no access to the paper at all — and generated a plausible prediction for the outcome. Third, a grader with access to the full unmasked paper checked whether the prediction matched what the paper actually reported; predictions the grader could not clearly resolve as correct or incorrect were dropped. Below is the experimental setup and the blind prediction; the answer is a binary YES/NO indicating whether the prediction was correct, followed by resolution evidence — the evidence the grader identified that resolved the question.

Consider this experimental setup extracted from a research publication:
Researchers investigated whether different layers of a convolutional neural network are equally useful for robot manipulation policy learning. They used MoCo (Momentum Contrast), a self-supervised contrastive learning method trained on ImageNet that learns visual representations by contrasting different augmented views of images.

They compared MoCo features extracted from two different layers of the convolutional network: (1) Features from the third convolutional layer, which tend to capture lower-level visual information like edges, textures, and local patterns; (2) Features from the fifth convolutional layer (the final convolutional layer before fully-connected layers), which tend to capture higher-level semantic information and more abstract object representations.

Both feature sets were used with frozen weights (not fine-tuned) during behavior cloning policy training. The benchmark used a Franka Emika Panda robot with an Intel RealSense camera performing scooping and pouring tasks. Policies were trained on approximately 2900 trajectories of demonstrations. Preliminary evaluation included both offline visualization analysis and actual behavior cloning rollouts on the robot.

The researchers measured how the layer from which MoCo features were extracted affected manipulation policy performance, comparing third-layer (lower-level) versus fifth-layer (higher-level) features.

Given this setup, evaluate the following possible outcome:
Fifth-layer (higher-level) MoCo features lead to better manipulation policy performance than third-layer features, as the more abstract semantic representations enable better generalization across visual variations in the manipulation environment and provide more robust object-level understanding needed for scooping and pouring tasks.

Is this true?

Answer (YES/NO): YES